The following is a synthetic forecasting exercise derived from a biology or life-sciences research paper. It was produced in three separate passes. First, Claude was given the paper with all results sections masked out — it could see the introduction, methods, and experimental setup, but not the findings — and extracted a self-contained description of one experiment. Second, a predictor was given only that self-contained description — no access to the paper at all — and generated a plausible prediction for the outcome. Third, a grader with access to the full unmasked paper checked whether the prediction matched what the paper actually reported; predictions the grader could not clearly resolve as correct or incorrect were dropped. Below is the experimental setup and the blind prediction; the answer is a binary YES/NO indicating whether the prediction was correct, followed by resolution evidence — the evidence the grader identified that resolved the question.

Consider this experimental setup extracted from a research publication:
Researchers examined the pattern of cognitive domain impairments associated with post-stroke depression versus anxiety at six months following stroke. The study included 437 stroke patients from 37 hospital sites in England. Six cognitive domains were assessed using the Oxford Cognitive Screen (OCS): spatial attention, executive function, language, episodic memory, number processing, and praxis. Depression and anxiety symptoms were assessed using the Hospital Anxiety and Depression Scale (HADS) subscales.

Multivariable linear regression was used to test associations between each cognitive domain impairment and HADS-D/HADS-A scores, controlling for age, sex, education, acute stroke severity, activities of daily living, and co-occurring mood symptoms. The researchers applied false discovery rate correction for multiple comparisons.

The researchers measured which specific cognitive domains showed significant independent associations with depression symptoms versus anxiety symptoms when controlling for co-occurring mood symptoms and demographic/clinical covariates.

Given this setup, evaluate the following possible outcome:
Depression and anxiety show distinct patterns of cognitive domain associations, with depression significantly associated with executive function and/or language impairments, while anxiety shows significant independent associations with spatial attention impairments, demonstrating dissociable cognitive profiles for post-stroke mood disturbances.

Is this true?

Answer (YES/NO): NO